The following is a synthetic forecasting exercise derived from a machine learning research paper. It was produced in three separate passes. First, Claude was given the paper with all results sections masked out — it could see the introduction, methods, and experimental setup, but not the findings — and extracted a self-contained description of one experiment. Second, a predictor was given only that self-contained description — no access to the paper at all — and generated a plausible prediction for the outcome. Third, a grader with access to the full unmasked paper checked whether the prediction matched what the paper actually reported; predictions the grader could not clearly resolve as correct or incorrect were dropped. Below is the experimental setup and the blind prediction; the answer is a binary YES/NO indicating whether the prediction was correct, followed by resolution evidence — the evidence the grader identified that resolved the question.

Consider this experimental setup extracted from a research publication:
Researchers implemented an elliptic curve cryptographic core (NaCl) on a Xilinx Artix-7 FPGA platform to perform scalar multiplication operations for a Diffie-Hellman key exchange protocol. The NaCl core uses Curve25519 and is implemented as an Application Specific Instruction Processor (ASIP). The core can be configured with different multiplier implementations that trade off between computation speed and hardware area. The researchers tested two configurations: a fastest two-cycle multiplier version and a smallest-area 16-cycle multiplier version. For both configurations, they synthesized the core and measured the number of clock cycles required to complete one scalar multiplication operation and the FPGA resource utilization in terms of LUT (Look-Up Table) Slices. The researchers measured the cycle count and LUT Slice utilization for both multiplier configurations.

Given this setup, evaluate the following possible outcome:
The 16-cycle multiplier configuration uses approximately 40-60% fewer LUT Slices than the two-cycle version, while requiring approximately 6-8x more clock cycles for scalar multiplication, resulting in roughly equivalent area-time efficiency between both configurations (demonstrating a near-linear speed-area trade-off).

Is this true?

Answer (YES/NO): NO